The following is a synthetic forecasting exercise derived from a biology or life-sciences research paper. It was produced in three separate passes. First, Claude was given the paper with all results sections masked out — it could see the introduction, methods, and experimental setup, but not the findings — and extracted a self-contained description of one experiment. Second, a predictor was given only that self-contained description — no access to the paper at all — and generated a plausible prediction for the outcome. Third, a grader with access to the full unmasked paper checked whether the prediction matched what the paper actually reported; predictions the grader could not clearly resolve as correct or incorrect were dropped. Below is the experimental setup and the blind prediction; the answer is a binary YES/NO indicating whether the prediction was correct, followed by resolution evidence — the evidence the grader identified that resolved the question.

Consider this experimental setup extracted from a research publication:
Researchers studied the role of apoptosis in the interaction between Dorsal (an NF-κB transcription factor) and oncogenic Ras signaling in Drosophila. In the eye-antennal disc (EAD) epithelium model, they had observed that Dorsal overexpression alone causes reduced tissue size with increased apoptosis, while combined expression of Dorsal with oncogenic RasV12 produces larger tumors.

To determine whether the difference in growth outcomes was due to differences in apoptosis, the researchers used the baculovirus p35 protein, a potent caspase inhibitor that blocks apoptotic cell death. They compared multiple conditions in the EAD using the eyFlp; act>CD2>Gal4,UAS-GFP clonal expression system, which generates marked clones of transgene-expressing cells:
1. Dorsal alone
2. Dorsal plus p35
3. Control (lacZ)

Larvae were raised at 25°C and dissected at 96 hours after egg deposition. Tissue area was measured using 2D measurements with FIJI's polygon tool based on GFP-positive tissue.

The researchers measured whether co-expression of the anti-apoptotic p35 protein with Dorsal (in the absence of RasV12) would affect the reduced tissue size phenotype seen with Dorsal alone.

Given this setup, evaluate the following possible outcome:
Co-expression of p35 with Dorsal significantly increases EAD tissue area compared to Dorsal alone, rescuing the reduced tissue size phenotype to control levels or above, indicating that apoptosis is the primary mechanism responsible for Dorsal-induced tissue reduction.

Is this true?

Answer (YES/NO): YES